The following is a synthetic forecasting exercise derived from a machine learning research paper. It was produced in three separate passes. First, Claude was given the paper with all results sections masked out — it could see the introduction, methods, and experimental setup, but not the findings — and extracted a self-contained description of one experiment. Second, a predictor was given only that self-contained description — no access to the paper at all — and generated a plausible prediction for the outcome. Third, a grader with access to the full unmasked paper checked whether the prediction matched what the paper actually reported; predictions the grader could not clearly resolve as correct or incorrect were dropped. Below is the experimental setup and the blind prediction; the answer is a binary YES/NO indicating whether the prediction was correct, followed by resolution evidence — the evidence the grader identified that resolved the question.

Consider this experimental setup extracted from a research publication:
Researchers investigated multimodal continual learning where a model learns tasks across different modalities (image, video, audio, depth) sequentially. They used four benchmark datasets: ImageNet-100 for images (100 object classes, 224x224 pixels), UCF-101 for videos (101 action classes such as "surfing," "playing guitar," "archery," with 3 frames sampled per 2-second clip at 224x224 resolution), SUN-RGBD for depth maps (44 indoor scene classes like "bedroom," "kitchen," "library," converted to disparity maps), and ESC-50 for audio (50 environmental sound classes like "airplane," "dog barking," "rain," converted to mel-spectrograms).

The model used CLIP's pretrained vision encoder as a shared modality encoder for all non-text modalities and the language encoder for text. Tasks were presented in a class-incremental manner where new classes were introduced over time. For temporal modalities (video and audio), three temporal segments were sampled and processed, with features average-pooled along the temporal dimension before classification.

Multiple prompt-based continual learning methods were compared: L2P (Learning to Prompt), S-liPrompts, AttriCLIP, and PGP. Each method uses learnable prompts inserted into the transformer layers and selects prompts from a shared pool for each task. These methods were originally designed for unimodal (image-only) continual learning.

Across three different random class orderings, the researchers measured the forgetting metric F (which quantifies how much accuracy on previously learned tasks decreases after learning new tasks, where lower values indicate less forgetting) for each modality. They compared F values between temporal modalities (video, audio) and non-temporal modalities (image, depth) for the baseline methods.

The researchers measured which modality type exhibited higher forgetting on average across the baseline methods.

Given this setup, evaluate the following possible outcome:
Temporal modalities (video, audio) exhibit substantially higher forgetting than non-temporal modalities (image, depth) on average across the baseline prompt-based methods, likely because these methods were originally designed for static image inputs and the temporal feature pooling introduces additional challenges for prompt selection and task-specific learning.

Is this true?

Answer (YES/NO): YES